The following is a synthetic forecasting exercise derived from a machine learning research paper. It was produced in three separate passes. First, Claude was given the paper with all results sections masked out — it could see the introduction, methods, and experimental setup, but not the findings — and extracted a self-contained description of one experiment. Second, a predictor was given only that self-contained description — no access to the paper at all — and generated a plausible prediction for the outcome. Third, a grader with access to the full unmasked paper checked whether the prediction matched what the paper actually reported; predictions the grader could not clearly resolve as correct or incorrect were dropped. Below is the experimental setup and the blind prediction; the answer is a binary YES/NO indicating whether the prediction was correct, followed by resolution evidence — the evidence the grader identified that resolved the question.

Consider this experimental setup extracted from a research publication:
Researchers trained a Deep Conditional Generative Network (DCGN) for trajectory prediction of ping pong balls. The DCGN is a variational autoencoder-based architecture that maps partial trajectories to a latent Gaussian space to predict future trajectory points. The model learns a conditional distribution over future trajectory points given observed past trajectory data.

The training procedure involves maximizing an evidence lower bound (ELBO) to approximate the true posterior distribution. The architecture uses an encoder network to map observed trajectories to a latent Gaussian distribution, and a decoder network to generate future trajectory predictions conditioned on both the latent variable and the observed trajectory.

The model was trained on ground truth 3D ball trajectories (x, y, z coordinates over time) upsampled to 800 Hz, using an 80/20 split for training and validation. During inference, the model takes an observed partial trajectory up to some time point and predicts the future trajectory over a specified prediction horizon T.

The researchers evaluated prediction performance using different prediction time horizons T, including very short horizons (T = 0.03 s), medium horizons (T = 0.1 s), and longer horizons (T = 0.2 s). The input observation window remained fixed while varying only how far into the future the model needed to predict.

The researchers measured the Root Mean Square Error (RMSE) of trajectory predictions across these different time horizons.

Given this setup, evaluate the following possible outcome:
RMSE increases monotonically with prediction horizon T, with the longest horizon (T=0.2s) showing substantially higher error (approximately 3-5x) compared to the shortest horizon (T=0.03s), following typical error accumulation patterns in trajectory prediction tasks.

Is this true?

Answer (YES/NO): NO